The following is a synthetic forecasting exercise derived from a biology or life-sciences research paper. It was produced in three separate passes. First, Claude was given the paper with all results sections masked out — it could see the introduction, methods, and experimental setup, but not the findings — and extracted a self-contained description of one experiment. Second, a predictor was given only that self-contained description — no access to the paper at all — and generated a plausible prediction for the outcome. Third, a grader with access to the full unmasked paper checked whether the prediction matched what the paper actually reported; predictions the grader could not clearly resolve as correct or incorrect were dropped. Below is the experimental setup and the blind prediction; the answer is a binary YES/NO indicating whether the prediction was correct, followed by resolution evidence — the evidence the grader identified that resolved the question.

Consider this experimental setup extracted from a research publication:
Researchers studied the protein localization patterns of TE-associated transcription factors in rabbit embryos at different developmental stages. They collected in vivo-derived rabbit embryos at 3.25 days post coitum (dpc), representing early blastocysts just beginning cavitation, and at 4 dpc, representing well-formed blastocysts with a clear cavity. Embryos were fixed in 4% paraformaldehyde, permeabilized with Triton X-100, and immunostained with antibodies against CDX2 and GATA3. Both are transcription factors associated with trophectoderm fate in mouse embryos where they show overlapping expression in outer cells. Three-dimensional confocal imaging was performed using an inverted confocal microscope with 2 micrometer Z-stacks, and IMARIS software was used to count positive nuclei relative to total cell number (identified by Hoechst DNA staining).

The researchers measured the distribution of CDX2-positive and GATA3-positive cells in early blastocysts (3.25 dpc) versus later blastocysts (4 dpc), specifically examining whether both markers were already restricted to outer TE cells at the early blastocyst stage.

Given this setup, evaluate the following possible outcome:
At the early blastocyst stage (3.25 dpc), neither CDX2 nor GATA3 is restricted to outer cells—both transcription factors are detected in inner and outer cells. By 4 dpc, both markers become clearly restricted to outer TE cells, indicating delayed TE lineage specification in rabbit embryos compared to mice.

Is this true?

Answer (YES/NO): NO